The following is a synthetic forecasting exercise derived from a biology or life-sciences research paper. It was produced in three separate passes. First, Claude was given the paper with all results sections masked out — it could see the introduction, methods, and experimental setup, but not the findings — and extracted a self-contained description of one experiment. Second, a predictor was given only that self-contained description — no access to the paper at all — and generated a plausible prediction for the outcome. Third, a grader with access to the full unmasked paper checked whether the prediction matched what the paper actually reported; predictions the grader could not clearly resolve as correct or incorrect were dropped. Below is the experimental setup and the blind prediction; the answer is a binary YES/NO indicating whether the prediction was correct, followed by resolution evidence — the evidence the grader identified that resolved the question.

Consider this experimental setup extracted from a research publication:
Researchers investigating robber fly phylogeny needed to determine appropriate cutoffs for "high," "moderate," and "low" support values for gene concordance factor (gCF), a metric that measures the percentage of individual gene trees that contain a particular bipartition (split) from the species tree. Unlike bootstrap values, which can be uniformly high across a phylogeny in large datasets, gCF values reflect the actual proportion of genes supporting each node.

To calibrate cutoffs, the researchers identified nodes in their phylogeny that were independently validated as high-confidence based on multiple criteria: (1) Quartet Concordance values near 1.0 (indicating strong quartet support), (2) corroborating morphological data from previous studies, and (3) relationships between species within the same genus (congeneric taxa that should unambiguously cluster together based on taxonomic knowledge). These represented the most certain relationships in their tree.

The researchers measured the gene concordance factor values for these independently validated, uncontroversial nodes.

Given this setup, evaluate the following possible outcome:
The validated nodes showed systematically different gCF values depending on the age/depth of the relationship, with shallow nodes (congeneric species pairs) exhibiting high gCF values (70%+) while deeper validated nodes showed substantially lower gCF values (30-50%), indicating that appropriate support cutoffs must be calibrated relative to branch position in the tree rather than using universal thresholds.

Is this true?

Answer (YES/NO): NO